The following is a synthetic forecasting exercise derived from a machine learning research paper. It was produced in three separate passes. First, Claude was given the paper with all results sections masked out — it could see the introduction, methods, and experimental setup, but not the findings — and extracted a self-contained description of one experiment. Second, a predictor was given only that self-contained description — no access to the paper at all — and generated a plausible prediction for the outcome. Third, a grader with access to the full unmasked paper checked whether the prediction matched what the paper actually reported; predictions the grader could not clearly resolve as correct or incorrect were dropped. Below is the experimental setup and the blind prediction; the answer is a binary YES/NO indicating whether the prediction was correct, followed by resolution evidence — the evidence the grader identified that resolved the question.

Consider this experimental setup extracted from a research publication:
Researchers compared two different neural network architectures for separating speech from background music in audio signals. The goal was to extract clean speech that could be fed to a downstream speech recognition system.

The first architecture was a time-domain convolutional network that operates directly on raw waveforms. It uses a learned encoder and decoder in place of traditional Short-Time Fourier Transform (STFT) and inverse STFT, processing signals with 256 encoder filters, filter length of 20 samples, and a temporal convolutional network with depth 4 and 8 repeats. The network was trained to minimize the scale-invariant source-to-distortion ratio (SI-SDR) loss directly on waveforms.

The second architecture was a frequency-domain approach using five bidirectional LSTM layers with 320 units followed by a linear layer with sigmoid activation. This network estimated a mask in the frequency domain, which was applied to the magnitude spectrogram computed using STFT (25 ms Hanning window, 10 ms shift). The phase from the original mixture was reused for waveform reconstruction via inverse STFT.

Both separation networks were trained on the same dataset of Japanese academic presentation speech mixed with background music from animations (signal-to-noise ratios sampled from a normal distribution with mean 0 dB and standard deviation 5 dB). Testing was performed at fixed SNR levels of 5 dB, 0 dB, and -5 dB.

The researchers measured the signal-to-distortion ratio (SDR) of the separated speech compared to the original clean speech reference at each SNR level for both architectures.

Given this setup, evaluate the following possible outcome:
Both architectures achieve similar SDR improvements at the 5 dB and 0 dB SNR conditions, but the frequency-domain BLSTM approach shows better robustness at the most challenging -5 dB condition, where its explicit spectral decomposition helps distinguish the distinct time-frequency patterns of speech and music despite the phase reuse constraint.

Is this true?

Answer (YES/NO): NO